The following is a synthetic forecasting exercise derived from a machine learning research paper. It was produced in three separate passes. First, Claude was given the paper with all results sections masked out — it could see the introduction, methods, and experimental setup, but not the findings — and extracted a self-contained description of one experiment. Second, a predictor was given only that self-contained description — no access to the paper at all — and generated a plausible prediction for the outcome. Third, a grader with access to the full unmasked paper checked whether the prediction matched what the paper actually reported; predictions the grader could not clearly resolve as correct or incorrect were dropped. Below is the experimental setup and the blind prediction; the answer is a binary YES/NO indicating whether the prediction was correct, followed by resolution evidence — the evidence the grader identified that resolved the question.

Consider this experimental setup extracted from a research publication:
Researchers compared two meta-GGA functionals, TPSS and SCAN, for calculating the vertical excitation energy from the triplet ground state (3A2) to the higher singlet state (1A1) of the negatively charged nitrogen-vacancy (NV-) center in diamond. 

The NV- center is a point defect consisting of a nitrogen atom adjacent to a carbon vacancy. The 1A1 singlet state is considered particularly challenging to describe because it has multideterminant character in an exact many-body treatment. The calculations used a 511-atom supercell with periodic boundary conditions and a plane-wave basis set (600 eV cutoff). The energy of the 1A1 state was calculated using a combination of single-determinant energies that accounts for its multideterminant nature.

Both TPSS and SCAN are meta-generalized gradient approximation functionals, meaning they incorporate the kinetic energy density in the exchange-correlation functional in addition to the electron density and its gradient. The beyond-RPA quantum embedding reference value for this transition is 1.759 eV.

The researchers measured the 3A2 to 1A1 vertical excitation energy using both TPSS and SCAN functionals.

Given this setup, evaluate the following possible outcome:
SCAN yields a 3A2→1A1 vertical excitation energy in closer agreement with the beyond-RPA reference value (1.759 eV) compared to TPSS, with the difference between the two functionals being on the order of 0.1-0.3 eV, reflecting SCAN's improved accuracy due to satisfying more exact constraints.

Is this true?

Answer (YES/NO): NO